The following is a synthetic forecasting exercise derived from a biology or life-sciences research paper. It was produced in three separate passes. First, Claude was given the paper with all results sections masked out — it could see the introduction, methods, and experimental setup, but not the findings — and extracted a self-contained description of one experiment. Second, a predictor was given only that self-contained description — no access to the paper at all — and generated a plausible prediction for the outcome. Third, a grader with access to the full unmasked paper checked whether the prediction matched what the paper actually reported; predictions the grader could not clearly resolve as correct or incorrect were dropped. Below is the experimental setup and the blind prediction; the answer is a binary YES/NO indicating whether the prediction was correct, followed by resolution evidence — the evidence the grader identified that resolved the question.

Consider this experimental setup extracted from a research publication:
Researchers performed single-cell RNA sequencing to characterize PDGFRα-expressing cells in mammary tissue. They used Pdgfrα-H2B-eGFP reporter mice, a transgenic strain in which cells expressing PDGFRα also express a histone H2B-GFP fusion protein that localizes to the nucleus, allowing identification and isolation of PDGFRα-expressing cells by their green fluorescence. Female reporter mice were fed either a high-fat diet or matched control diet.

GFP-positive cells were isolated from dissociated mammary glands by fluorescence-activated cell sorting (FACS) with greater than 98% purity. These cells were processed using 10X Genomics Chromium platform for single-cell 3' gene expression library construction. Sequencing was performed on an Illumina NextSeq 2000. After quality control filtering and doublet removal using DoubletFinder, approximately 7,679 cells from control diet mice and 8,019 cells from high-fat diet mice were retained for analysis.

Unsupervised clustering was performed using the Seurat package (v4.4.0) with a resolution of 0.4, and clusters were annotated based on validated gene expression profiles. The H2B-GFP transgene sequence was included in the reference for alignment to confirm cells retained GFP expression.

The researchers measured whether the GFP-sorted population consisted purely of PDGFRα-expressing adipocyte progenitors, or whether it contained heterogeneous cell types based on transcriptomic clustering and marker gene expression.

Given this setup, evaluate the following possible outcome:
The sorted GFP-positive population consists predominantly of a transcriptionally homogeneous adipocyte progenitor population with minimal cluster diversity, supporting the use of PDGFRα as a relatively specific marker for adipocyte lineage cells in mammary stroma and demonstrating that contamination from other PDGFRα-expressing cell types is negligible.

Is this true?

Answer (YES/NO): NO